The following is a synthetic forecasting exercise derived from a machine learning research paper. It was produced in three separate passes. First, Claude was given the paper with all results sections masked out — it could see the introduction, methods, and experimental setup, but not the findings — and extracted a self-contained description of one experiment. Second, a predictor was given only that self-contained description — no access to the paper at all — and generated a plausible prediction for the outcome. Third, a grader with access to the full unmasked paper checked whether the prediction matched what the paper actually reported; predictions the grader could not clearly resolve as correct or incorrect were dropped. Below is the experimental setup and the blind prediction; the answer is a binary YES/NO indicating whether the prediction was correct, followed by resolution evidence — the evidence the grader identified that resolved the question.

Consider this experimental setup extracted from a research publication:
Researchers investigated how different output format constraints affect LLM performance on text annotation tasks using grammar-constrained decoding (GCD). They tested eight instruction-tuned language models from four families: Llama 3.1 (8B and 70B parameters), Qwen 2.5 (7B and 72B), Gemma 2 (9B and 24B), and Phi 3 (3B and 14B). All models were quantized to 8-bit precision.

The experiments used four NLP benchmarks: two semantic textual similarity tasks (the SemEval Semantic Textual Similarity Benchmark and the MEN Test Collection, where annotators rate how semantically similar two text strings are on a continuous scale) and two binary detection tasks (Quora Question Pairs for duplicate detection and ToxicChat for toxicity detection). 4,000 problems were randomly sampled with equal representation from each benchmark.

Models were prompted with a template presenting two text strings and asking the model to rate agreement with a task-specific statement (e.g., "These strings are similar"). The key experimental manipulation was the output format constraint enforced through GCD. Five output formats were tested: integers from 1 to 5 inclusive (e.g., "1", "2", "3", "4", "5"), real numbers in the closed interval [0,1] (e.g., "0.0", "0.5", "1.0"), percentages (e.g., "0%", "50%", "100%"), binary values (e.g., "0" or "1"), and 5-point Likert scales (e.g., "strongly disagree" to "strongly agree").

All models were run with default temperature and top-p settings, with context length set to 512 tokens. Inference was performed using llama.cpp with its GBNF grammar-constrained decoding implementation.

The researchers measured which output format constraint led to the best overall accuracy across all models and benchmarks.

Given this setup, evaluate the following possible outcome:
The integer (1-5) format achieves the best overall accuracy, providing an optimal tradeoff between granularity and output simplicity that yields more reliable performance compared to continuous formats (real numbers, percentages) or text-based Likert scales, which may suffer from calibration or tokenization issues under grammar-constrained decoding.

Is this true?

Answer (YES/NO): NO